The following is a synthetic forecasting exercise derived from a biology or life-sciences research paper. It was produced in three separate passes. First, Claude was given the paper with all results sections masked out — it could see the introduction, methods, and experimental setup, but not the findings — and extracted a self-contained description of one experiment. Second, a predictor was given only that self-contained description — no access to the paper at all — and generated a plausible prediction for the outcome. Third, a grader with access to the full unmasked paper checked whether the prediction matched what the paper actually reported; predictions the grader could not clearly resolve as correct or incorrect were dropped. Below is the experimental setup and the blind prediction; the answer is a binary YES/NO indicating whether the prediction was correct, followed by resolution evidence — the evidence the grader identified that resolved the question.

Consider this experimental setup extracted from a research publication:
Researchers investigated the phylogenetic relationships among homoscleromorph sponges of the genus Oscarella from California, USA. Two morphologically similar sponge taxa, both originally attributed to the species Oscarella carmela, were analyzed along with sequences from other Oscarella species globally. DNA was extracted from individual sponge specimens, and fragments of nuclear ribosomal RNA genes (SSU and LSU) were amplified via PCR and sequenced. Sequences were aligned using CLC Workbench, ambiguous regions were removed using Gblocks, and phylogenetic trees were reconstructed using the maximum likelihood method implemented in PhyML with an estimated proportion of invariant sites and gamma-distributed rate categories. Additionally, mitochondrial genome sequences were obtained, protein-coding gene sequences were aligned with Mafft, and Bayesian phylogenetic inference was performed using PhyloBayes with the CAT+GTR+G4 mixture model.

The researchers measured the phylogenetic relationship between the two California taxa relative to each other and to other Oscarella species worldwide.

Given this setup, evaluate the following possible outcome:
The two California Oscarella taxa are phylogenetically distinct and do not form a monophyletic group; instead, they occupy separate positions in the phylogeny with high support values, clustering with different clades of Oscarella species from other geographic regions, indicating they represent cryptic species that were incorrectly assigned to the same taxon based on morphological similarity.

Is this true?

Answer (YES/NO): YES